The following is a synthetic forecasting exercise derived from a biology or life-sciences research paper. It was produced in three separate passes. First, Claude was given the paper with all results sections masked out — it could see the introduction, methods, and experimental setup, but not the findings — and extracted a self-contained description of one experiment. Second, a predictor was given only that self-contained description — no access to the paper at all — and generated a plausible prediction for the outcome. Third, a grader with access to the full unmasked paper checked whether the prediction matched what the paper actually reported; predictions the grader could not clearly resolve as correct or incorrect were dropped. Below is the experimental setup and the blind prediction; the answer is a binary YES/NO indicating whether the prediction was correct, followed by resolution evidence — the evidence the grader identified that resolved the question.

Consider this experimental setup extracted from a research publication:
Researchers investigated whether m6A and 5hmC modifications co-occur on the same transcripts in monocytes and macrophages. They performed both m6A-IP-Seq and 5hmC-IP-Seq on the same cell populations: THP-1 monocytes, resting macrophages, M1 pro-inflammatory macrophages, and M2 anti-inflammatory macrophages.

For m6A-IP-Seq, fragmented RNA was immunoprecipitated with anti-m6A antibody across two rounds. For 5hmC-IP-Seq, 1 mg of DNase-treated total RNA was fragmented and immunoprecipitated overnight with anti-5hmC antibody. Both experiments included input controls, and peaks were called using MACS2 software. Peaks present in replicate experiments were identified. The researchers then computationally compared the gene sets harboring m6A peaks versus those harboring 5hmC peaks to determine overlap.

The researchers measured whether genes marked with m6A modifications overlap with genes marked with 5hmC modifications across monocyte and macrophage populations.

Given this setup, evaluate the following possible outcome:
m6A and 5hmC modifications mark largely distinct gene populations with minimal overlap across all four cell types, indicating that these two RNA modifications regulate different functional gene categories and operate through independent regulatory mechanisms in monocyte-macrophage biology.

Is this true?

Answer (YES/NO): NO